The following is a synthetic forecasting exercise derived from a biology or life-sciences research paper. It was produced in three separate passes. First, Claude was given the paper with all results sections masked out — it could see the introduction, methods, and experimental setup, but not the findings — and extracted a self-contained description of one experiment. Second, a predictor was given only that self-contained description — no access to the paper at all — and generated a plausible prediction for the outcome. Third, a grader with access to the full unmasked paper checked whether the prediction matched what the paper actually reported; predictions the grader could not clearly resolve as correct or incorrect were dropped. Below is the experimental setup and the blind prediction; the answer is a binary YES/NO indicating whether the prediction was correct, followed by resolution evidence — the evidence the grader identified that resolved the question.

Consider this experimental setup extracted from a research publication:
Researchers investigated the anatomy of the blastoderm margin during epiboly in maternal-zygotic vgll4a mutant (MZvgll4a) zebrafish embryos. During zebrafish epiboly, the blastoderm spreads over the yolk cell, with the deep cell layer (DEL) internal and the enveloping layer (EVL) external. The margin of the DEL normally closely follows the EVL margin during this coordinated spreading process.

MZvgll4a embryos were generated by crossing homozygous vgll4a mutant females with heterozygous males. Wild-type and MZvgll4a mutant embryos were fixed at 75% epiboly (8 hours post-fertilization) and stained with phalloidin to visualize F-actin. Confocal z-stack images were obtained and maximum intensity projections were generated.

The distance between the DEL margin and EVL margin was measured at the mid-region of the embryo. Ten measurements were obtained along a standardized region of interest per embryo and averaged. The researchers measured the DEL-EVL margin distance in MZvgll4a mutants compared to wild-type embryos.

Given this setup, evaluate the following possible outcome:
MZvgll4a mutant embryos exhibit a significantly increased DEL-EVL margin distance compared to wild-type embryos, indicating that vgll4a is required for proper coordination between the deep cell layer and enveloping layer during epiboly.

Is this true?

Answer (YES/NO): YES